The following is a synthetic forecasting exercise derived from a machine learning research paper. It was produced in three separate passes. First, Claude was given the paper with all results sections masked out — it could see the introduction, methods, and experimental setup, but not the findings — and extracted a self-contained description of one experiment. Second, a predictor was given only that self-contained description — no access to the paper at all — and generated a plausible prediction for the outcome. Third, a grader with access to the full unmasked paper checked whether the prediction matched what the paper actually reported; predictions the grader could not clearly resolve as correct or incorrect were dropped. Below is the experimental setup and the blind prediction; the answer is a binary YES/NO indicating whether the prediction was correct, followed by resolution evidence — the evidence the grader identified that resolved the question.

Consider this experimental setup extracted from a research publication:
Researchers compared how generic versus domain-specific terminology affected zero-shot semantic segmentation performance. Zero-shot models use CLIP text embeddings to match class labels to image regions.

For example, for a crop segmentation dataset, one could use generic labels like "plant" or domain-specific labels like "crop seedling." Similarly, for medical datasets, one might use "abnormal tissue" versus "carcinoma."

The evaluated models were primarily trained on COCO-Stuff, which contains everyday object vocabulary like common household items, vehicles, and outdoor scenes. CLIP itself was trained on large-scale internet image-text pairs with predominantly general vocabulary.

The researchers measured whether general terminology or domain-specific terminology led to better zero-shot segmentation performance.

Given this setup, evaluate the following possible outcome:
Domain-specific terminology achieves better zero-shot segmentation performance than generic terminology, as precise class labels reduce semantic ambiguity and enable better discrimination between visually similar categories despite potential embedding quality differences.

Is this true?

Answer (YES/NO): NO